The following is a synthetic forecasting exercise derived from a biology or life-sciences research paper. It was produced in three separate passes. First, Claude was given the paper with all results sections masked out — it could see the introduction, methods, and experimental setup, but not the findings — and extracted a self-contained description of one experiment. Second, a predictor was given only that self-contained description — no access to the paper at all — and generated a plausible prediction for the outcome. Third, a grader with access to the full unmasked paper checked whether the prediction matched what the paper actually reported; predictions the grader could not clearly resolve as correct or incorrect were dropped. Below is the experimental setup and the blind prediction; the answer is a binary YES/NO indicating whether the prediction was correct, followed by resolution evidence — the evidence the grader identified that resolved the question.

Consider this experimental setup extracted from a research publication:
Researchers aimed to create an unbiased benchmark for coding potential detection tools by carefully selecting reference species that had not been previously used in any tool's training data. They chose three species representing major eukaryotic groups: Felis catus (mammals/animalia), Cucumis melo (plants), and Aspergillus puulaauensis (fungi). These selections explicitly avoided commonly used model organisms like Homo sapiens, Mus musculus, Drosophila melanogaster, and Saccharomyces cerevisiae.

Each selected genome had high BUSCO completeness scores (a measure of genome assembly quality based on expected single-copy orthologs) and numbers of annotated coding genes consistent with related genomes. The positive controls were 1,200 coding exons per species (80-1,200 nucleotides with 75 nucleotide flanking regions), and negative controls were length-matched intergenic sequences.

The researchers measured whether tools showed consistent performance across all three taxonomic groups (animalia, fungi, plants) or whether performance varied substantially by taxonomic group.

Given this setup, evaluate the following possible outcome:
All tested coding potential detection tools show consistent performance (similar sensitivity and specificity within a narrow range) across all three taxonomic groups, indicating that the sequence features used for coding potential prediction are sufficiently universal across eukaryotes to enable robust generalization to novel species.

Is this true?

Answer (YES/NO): NO